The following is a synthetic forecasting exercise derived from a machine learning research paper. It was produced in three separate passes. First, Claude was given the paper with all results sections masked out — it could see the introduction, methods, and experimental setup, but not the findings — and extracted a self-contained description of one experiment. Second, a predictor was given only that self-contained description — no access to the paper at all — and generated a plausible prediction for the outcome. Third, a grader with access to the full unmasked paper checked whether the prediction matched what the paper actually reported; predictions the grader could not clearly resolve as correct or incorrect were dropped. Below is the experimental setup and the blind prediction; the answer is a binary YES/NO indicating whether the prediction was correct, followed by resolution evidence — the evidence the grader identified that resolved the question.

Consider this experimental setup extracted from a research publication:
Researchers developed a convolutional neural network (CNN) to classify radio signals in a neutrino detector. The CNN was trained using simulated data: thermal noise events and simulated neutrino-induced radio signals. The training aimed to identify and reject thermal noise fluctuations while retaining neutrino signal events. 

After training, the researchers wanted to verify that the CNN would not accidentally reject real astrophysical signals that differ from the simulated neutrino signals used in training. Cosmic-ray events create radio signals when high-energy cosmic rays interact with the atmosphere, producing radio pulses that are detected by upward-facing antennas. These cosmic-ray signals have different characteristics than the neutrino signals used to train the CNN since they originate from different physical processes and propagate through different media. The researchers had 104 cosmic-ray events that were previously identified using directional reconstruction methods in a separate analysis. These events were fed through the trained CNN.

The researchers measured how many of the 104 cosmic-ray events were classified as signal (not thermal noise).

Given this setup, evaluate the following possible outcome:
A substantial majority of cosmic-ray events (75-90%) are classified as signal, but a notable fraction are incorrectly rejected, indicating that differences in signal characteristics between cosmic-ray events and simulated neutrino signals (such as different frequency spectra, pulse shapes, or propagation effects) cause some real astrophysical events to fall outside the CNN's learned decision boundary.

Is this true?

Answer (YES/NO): NO